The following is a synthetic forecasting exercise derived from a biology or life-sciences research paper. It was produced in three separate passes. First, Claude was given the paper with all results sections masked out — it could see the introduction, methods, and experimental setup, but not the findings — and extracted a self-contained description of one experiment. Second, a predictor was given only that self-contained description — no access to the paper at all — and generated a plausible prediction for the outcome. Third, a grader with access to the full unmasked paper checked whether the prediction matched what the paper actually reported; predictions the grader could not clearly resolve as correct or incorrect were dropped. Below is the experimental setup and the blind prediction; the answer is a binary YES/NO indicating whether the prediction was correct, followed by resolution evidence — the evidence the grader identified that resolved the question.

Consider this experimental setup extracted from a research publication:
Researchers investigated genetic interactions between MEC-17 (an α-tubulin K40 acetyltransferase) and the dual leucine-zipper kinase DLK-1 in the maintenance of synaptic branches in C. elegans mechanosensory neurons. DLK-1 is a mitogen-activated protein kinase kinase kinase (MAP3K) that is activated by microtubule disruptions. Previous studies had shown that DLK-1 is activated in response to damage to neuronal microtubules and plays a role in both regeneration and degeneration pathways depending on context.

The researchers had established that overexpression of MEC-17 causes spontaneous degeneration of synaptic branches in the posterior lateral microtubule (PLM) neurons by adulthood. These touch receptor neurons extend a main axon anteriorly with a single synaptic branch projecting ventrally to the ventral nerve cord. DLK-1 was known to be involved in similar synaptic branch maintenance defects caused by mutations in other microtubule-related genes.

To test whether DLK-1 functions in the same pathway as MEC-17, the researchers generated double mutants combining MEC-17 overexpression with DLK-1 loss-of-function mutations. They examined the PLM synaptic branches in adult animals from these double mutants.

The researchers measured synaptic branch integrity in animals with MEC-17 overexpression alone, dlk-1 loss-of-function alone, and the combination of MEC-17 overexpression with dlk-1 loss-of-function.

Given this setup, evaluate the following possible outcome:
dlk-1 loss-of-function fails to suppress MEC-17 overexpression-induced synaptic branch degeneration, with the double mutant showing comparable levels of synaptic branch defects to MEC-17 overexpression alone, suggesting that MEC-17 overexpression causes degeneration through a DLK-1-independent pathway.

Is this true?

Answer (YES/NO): NO